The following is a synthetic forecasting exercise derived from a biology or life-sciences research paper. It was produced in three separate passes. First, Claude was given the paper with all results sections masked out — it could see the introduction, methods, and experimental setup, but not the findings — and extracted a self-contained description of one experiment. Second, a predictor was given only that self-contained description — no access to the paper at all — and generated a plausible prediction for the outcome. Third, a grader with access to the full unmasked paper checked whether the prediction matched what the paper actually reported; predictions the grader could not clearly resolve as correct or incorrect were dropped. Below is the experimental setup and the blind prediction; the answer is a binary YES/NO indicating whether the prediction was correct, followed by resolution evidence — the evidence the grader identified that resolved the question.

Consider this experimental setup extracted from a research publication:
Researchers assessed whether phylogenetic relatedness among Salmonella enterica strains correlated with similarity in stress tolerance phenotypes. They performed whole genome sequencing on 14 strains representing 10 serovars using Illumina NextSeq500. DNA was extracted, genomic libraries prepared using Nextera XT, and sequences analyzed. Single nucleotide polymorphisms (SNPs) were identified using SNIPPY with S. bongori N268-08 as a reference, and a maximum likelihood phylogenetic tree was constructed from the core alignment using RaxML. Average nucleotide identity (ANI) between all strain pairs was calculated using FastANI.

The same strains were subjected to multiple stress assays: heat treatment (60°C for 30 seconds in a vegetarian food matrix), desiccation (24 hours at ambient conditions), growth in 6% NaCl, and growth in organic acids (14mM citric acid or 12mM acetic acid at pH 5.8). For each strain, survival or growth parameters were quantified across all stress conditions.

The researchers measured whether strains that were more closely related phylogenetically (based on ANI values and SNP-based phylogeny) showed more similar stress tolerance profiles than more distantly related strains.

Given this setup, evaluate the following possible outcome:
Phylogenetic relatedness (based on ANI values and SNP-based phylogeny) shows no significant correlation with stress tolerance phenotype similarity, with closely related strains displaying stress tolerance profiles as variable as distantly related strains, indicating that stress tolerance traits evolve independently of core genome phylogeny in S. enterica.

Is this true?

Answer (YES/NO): YES